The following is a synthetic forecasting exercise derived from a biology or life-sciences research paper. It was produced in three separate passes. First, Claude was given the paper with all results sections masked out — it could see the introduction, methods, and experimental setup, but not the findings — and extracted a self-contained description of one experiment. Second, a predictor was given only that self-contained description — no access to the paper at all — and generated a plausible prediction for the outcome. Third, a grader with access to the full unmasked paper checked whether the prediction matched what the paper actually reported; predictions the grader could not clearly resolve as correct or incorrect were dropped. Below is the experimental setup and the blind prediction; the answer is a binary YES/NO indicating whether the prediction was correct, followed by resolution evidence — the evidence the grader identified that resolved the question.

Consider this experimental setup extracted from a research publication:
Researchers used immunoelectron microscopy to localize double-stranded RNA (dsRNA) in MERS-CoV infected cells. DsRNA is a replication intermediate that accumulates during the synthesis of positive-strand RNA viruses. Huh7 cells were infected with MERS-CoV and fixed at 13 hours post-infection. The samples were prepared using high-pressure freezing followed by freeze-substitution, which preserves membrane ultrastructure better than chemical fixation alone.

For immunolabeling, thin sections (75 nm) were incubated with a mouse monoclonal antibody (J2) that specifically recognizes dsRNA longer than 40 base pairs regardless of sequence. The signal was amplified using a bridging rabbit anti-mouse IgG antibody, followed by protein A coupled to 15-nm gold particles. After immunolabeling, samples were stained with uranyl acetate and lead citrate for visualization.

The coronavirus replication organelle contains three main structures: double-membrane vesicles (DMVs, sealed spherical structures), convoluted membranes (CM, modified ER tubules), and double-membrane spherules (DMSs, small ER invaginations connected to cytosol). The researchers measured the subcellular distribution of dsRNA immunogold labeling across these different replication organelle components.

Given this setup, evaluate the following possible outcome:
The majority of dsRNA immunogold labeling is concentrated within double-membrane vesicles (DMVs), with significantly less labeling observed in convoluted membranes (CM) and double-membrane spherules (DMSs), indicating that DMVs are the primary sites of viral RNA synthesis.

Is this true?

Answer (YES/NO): YES